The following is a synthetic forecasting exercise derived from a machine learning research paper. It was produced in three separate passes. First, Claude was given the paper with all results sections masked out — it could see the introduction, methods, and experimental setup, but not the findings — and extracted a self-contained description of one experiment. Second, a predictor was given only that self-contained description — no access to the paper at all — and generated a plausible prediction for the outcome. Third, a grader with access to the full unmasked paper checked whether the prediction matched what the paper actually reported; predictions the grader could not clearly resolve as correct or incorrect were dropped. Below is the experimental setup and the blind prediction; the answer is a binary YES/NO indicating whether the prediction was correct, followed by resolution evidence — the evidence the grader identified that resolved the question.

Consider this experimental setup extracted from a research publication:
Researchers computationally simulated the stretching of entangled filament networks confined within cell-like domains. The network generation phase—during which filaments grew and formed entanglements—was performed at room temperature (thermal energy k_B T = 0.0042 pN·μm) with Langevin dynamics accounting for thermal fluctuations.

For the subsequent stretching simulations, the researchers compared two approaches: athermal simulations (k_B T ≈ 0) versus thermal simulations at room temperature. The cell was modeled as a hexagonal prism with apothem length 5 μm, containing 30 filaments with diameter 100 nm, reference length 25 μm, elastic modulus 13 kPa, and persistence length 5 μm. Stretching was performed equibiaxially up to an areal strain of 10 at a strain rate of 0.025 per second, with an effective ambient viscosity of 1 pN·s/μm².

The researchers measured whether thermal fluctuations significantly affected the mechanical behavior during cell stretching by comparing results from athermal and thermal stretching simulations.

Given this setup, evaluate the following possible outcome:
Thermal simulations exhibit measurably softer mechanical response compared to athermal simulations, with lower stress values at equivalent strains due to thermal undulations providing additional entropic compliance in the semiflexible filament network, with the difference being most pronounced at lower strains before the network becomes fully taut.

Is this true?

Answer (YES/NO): NO